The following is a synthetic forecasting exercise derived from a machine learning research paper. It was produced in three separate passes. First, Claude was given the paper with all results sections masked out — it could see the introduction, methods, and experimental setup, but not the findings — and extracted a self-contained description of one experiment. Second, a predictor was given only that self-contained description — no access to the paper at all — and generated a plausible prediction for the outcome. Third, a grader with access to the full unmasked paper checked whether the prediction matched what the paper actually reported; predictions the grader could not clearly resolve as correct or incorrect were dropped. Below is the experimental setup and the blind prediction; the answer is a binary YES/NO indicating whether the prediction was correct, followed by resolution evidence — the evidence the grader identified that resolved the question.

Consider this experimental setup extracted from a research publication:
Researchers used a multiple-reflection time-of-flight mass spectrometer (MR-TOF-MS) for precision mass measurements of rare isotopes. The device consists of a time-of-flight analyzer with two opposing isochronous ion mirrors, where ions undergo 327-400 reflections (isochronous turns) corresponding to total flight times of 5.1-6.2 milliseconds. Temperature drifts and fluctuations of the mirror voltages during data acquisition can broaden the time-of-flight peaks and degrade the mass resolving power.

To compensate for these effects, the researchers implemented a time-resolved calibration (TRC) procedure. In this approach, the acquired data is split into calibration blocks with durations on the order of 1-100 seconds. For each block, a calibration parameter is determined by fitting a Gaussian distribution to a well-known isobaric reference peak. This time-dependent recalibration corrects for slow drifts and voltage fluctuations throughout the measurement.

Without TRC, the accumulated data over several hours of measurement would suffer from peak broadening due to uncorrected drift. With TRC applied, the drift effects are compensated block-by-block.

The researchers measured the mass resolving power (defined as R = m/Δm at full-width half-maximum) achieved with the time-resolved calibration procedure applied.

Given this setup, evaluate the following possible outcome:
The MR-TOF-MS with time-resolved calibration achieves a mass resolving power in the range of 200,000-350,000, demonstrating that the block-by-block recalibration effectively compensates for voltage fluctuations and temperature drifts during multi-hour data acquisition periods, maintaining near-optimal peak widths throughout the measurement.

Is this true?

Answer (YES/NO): YES